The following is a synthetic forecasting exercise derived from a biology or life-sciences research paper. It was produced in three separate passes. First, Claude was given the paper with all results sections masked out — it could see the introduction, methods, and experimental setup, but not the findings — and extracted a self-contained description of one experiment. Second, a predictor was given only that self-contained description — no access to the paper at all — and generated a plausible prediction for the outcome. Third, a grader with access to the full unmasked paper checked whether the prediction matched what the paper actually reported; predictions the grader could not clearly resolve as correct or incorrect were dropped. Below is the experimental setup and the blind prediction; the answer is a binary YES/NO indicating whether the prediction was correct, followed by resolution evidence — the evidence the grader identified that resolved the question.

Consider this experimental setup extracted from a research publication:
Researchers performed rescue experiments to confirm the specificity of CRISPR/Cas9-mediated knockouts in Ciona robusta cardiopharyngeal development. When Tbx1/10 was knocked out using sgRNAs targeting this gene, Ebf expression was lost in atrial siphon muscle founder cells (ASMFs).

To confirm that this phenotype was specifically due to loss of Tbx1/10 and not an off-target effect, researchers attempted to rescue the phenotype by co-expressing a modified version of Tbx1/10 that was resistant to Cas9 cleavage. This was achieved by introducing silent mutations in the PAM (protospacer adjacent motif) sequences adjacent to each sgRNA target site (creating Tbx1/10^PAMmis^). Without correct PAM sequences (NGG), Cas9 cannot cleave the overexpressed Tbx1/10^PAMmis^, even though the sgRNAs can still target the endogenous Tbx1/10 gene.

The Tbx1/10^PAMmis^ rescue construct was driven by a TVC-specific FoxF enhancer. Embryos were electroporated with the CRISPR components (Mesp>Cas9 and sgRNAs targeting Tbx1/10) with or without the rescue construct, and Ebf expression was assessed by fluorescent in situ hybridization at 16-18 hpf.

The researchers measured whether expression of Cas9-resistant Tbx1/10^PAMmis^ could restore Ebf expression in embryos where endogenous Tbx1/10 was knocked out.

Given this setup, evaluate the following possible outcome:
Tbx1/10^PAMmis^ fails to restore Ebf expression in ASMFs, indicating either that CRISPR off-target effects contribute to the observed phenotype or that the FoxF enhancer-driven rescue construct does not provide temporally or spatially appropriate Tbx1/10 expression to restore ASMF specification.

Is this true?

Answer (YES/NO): NO